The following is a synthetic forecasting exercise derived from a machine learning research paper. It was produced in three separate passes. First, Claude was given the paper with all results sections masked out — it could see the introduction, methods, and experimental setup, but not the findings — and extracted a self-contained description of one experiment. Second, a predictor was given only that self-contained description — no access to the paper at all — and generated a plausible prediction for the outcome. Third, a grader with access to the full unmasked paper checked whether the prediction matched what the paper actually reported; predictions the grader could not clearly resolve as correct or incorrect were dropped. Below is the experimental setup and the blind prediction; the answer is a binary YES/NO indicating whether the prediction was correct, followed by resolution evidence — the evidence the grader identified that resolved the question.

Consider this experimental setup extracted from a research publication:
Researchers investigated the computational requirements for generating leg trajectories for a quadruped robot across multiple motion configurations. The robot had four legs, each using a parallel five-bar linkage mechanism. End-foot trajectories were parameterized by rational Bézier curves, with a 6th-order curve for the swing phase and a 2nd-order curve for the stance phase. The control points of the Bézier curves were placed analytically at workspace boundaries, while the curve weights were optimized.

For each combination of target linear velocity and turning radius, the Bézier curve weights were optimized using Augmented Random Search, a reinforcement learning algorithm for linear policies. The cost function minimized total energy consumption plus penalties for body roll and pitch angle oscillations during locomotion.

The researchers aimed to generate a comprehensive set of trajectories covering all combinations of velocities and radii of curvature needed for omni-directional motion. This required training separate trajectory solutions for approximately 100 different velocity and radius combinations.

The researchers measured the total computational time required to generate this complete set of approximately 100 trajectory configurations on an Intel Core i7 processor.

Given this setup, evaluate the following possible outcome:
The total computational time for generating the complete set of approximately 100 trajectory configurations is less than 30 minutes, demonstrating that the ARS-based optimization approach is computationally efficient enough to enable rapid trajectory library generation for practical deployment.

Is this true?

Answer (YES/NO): NO